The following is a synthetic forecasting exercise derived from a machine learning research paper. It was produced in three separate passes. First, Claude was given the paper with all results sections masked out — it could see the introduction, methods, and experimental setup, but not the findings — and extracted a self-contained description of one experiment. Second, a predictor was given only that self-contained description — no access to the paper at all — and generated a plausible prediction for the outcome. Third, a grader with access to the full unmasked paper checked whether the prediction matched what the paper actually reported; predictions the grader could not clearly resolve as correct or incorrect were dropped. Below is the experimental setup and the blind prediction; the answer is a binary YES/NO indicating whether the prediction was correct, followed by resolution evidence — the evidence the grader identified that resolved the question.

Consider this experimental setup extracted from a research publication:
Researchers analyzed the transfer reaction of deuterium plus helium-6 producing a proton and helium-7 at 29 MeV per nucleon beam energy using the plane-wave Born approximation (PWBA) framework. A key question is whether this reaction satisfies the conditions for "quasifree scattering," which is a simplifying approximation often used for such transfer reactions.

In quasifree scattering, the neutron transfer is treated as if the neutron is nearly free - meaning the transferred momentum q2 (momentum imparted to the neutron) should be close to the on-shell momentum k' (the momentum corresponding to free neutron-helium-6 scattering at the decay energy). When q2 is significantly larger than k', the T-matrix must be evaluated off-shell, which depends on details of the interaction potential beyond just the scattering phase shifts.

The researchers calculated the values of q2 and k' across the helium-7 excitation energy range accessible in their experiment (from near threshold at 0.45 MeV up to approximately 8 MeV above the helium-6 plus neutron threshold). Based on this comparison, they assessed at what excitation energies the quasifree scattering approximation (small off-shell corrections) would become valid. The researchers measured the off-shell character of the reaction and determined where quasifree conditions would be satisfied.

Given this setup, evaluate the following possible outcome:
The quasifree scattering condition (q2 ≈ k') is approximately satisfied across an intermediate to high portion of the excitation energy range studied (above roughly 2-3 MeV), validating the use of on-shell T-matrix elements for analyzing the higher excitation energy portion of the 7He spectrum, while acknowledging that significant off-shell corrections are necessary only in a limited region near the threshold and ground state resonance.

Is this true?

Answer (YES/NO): NO